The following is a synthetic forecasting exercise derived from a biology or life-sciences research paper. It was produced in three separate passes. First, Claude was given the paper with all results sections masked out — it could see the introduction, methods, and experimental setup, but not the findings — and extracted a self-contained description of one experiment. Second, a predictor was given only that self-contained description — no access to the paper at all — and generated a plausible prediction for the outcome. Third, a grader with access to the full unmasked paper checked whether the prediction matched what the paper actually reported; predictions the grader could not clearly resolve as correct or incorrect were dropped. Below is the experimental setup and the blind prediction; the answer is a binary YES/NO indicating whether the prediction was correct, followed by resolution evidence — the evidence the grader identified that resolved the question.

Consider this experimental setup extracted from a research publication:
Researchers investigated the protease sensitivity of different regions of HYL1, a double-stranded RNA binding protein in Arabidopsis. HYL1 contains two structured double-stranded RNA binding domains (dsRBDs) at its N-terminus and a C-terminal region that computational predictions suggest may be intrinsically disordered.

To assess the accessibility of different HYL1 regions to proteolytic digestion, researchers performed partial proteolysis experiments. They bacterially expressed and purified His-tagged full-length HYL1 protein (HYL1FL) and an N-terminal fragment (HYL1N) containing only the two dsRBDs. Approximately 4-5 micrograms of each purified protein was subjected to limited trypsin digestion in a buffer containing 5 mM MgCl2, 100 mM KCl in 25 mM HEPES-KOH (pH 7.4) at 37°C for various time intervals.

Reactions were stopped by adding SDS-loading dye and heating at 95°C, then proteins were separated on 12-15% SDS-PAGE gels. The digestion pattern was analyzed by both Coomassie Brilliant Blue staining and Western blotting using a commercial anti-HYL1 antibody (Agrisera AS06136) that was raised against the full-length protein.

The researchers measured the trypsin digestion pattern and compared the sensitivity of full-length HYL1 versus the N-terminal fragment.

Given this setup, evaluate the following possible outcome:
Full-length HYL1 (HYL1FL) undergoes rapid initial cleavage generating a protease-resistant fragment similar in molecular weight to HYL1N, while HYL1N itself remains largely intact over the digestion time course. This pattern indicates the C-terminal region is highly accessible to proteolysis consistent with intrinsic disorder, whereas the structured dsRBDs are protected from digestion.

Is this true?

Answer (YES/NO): YES